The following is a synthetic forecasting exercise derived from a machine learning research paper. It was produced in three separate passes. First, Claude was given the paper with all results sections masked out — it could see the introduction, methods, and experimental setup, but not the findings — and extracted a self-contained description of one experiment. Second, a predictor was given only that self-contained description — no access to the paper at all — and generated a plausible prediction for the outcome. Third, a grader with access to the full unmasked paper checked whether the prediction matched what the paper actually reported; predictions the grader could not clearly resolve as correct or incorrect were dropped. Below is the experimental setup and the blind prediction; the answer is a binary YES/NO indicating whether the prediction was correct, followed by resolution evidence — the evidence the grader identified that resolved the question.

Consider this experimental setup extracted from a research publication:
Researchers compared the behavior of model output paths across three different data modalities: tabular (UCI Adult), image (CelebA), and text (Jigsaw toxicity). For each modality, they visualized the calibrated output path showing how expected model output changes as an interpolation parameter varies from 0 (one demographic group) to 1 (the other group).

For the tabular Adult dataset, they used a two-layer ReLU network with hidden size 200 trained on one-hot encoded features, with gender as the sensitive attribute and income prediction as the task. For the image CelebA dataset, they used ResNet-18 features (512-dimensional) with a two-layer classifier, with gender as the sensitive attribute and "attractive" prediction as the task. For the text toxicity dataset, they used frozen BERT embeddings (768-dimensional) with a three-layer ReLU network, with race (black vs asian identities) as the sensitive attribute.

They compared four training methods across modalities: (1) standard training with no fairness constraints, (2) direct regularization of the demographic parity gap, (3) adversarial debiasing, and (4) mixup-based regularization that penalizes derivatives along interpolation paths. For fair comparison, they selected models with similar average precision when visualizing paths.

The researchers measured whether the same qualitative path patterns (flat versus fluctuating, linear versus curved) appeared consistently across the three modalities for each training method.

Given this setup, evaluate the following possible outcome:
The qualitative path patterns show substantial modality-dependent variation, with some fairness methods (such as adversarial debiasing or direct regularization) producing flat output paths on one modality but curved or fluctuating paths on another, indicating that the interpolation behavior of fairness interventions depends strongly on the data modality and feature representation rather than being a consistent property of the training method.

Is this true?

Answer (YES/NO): NO